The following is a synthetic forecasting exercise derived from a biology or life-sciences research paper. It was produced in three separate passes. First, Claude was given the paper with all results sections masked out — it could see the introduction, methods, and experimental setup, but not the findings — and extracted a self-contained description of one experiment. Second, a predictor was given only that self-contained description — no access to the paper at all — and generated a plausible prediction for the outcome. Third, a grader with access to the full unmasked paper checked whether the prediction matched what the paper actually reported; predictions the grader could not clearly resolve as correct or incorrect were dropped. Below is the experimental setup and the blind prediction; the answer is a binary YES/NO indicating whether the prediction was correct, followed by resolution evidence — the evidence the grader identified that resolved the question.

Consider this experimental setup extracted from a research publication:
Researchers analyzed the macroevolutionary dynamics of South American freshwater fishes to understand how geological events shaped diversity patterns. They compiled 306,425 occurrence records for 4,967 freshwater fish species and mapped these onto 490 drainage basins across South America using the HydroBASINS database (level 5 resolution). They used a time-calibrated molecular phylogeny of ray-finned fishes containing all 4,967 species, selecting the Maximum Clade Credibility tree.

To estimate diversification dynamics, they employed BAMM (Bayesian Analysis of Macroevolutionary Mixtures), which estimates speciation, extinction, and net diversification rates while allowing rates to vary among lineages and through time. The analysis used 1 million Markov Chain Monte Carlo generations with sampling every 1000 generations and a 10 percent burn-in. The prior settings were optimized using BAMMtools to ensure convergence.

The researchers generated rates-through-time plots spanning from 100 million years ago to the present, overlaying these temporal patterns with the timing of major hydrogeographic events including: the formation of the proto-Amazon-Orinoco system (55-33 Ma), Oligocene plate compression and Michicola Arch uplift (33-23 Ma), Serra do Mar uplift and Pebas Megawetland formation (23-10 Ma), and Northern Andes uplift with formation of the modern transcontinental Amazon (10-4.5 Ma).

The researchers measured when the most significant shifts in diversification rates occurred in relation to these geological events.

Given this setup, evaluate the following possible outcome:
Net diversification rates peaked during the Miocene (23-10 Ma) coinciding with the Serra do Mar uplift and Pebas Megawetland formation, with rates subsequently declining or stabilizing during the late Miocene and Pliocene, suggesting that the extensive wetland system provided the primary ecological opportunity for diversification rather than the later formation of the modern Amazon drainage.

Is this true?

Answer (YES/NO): NO